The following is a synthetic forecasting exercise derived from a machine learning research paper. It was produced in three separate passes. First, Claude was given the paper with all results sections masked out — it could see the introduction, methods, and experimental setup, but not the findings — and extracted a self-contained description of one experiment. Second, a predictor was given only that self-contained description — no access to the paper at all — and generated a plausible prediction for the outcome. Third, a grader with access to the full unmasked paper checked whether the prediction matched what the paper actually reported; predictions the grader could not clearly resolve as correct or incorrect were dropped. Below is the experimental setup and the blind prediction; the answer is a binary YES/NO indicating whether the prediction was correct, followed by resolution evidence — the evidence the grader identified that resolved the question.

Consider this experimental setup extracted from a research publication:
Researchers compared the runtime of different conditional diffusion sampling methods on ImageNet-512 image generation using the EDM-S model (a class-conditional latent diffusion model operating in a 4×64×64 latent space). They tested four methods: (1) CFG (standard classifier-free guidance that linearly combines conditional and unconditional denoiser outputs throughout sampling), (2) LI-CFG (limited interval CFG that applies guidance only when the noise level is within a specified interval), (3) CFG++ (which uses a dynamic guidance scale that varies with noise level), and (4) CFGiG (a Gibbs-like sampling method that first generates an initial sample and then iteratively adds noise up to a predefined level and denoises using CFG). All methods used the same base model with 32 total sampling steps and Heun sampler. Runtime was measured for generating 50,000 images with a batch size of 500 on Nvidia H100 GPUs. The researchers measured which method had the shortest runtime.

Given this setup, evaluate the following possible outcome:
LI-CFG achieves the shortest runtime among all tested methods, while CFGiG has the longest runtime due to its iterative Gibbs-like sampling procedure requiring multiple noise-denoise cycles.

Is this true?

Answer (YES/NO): NO